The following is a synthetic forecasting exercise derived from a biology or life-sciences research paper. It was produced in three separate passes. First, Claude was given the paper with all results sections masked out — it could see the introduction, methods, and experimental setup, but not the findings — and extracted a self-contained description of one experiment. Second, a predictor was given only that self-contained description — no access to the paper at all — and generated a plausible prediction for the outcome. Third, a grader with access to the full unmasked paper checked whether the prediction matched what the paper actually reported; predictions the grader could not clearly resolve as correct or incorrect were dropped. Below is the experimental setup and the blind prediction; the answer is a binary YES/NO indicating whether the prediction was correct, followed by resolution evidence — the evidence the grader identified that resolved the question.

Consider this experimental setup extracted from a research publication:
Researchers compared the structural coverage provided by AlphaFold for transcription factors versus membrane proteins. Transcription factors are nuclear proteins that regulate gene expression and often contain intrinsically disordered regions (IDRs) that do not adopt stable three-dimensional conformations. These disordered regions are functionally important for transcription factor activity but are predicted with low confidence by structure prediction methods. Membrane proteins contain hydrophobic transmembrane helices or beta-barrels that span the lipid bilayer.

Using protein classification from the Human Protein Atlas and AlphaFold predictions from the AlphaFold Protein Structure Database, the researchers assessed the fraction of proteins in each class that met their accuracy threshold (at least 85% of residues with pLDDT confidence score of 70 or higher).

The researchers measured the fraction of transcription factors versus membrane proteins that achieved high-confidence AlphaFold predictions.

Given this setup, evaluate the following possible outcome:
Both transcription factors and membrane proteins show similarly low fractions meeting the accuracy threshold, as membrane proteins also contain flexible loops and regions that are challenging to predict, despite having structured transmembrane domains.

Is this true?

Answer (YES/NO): NO